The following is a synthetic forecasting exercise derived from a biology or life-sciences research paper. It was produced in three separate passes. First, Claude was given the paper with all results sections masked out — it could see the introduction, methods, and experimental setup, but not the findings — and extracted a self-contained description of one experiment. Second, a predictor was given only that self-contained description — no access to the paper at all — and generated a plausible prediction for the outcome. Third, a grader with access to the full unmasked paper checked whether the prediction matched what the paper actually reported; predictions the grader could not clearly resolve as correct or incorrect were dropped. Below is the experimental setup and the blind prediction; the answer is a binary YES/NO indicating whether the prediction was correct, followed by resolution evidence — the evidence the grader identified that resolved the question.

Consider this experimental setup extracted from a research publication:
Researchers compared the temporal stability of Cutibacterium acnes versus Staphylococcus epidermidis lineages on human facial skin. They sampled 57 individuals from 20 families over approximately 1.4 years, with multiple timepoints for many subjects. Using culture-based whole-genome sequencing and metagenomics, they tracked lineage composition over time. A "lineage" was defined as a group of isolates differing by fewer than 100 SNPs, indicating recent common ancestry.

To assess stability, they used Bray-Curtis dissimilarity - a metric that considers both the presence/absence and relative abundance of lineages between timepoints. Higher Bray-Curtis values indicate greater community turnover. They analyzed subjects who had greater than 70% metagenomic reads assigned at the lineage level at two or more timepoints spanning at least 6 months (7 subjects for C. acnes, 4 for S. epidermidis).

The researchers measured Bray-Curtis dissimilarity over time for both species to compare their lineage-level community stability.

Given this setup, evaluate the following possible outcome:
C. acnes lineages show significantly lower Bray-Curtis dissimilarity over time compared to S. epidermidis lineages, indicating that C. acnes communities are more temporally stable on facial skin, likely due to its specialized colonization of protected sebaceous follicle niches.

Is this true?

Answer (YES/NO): YES